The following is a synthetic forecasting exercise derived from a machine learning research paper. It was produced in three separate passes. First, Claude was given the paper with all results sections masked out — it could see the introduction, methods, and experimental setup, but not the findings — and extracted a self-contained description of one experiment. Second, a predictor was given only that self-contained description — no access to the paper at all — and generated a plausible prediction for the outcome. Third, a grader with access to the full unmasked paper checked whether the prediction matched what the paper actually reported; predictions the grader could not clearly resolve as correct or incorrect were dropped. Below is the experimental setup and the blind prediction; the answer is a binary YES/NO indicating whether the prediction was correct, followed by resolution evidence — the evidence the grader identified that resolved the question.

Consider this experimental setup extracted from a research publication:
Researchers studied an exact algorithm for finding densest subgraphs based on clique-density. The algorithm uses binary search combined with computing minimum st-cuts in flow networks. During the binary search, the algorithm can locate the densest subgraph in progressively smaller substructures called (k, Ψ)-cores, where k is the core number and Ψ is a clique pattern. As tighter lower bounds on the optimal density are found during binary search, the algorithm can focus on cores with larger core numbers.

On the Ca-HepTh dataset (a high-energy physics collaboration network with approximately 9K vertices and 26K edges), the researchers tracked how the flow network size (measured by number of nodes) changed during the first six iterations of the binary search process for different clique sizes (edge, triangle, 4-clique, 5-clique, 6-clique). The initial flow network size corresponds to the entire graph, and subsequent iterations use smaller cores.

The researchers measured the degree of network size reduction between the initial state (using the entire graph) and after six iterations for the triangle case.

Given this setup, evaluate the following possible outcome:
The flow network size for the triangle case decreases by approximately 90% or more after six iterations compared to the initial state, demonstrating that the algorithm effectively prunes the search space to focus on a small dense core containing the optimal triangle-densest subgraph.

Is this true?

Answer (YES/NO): YES